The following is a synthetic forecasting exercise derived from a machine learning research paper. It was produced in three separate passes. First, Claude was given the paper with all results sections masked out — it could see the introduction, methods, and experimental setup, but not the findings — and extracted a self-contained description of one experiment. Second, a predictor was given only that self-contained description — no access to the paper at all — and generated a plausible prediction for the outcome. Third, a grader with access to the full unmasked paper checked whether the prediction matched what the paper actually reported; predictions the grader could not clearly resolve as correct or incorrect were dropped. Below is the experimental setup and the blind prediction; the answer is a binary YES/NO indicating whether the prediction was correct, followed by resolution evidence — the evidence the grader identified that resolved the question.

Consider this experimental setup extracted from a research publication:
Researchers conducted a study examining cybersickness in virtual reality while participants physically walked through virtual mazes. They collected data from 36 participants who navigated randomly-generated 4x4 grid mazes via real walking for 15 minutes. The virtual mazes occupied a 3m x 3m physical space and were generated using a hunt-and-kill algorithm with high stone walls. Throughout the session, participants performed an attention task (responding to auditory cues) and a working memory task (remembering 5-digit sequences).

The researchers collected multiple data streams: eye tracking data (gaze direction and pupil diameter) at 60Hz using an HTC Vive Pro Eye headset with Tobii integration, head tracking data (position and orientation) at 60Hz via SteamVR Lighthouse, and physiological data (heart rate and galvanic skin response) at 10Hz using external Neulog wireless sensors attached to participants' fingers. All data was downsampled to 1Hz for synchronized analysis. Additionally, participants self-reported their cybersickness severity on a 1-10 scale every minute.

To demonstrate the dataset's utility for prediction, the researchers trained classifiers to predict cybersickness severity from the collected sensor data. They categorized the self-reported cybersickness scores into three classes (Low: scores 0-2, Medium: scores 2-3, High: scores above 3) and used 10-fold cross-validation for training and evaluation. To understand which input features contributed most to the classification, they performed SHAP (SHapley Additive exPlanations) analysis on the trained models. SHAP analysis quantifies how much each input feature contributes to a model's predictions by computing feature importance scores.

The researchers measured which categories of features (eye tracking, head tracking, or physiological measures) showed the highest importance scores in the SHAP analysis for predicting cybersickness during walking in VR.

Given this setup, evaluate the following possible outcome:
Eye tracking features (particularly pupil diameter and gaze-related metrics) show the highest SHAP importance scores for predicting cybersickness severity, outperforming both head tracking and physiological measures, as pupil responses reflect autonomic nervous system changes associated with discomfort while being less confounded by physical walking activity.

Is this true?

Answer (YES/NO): NO